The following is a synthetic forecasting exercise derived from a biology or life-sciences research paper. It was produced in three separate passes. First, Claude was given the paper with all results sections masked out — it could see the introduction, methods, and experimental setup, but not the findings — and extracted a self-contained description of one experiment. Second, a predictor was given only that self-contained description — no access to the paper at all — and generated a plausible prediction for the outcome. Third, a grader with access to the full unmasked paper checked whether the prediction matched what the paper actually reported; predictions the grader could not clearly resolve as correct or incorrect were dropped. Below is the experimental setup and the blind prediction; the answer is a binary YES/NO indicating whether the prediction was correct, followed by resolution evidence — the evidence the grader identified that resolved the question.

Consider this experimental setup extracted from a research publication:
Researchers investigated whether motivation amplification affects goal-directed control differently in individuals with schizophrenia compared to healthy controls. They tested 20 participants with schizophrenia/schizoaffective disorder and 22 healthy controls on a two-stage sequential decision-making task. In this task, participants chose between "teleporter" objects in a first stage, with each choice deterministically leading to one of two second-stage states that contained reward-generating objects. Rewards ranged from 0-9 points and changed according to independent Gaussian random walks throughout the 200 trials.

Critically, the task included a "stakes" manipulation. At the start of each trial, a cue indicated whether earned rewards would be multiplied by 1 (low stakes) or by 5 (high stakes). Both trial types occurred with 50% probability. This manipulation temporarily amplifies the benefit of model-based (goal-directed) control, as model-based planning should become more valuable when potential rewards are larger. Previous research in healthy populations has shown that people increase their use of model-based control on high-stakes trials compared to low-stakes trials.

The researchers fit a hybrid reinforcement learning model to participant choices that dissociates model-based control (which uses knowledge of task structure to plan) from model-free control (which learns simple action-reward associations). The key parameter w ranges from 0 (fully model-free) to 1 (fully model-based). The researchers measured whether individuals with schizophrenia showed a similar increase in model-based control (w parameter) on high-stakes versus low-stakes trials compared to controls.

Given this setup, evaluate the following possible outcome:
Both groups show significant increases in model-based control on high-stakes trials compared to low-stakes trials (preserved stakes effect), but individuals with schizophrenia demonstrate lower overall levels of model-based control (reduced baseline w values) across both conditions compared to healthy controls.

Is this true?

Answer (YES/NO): NO